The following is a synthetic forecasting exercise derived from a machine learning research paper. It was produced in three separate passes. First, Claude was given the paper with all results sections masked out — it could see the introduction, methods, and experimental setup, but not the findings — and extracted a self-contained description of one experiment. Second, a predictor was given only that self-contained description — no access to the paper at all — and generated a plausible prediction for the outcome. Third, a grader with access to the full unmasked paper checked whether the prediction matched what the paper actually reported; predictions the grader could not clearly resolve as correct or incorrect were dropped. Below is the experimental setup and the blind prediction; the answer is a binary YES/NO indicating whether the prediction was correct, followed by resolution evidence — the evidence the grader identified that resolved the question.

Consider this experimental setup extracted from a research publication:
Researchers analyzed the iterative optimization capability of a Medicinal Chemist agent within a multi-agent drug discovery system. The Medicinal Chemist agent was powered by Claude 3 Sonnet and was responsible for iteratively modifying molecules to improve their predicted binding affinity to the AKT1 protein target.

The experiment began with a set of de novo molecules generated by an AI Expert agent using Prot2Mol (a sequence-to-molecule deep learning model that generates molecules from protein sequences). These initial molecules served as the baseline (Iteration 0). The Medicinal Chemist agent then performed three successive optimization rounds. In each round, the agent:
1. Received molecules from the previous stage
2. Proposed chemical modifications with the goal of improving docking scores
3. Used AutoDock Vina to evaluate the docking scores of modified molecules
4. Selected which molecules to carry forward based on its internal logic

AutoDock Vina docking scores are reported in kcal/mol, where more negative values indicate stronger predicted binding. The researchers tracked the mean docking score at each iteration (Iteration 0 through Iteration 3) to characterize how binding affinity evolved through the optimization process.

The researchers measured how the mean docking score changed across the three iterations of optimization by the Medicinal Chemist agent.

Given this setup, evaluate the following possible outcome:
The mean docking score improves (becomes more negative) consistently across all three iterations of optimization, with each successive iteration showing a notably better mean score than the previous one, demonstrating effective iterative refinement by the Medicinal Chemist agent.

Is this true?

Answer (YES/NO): YES